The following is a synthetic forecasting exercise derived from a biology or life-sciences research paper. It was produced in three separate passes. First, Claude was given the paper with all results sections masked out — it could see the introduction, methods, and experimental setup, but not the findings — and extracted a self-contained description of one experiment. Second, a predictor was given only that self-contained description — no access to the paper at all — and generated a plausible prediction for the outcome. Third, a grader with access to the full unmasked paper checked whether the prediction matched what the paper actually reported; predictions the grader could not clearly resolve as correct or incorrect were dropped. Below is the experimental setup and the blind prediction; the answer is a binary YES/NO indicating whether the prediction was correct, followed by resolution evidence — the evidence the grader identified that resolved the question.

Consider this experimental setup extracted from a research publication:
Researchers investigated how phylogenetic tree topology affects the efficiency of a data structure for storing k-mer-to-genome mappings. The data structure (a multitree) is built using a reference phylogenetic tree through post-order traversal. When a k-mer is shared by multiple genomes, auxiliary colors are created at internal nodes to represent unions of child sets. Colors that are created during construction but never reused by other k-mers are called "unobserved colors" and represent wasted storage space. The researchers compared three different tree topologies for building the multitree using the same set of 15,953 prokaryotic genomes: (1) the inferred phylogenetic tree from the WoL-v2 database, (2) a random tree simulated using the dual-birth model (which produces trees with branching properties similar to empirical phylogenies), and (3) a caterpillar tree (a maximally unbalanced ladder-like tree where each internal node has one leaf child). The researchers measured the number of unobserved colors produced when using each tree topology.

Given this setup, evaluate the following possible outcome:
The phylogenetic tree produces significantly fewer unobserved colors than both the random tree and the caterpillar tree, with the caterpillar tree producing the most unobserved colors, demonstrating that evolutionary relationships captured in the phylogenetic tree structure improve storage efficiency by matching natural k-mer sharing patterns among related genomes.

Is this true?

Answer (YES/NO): NO